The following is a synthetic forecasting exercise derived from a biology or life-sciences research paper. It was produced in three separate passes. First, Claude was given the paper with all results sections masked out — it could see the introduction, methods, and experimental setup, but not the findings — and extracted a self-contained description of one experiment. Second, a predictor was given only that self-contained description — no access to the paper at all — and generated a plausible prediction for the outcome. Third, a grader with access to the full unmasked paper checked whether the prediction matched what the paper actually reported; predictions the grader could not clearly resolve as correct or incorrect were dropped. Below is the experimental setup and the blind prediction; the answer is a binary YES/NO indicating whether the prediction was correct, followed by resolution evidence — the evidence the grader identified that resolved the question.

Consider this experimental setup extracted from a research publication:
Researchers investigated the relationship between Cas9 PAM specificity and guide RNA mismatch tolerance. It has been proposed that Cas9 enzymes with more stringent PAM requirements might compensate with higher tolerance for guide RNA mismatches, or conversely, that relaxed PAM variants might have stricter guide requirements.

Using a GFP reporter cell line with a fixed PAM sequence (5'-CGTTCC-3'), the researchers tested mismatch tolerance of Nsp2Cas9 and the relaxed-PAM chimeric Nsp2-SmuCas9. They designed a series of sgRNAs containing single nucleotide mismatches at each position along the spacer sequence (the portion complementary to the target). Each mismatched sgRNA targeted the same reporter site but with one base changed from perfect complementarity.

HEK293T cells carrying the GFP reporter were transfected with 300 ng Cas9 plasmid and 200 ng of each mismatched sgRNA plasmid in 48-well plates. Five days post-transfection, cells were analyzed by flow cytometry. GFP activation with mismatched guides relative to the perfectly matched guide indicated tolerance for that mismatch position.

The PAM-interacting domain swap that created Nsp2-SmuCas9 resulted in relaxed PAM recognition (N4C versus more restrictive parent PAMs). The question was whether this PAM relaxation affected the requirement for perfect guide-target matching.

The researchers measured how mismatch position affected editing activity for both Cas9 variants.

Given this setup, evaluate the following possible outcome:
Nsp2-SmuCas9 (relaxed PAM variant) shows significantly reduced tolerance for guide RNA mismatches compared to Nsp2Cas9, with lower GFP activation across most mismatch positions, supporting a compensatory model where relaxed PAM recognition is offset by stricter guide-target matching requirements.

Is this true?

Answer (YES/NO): YES